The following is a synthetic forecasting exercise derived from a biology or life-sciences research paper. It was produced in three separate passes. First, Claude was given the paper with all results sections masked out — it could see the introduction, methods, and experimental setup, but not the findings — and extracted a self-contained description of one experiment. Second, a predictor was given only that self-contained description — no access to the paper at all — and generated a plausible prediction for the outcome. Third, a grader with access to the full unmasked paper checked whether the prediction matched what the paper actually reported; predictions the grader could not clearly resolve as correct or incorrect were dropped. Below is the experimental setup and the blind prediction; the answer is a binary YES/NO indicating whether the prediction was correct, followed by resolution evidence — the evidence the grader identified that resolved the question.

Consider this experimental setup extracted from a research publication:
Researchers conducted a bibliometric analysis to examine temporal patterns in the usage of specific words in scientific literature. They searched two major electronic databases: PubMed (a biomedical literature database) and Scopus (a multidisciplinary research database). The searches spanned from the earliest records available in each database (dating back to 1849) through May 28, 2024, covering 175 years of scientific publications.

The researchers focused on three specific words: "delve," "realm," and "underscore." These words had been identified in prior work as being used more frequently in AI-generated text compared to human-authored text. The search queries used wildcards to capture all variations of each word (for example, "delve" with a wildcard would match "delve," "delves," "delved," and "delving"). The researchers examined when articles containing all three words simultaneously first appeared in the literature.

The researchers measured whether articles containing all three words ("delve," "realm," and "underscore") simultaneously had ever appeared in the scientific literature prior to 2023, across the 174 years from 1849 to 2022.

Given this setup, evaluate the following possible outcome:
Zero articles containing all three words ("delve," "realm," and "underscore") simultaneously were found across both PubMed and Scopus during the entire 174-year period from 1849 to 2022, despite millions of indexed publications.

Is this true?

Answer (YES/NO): YES